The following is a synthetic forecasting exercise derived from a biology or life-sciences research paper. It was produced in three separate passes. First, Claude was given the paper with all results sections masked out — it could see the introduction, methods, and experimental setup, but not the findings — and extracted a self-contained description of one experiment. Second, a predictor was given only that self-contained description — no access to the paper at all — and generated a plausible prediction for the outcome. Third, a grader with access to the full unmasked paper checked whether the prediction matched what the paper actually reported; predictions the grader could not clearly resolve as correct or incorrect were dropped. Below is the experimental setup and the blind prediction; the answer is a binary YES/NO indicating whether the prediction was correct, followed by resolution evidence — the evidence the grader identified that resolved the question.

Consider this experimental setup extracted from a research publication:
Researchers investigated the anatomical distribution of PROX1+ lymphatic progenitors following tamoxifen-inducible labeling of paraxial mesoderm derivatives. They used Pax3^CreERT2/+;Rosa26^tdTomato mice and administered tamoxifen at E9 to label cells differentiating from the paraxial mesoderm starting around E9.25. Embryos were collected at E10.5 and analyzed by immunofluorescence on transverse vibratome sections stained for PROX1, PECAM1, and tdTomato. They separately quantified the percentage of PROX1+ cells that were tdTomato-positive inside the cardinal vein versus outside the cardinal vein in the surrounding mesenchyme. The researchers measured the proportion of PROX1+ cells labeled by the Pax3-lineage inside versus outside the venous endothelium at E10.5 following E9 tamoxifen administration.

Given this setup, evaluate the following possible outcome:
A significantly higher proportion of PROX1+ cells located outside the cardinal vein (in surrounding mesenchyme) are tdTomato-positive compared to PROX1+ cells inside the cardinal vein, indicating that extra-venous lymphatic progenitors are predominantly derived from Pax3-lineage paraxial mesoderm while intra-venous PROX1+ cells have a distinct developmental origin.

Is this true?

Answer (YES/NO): YES